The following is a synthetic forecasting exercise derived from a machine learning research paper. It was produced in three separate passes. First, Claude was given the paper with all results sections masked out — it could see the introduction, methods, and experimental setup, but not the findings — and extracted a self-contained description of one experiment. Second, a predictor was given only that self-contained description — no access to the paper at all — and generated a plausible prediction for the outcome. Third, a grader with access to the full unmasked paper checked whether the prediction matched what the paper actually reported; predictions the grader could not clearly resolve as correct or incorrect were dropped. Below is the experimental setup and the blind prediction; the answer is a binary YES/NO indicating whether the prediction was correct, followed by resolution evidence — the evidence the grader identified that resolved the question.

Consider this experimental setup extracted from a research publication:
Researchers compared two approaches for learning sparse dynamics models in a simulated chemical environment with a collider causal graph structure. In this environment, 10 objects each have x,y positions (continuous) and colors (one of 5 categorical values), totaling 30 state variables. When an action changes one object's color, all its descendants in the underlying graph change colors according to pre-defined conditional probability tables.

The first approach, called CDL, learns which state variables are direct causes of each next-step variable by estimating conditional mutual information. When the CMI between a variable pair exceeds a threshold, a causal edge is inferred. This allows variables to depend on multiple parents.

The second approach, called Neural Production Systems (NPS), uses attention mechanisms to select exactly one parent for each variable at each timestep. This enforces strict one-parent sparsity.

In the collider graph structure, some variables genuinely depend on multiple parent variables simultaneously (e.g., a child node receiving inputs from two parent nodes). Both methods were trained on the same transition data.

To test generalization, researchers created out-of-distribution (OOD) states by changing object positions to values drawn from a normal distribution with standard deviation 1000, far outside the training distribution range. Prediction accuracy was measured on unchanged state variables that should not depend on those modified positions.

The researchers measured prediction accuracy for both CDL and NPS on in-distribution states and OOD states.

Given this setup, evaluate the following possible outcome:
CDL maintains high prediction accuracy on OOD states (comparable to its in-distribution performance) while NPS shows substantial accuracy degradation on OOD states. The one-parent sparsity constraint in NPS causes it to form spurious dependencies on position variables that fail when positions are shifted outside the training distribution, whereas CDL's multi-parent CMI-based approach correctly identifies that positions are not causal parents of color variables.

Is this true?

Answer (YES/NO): YES